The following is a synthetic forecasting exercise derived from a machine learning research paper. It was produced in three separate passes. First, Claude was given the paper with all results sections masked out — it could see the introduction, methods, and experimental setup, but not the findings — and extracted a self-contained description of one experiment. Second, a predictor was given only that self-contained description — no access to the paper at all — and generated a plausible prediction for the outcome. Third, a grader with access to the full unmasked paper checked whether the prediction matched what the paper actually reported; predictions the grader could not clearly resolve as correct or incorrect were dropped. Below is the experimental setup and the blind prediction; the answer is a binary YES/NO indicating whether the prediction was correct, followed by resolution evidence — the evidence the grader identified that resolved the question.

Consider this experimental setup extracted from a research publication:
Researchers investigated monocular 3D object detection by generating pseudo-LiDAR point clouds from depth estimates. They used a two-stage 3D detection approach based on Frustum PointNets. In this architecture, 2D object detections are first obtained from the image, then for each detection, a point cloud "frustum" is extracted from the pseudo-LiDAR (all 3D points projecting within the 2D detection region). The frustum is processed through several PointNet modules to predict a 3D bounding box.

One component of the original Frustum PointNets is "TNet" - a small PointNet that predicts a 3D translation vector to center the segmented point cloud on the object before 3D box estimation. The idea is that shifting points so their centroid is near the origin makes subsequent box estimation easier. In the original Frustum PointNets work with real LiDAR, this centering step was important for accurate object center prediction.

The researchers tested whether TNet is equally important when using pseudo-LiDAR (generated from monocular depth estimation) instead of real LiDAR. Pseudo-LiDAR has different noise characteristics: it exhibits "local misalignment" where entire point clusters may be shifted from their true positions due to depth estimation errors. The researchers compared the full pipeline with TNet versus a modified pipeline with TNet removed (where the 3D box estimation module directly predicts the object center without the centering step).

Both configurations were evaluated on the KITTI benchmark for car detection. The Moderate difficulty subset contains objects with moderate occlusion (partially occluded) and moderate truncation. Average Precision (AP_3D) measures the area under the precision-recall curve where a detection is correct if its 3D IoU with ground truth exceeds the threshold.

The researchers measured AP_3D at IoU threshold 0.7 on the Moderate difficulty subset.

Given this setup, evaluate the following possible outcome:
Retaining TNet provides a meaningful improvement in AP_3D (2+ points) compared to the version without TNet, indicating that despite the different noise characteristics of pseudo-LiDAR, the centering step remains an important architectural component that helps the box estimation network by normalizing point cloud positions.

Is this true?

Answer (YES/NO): NO